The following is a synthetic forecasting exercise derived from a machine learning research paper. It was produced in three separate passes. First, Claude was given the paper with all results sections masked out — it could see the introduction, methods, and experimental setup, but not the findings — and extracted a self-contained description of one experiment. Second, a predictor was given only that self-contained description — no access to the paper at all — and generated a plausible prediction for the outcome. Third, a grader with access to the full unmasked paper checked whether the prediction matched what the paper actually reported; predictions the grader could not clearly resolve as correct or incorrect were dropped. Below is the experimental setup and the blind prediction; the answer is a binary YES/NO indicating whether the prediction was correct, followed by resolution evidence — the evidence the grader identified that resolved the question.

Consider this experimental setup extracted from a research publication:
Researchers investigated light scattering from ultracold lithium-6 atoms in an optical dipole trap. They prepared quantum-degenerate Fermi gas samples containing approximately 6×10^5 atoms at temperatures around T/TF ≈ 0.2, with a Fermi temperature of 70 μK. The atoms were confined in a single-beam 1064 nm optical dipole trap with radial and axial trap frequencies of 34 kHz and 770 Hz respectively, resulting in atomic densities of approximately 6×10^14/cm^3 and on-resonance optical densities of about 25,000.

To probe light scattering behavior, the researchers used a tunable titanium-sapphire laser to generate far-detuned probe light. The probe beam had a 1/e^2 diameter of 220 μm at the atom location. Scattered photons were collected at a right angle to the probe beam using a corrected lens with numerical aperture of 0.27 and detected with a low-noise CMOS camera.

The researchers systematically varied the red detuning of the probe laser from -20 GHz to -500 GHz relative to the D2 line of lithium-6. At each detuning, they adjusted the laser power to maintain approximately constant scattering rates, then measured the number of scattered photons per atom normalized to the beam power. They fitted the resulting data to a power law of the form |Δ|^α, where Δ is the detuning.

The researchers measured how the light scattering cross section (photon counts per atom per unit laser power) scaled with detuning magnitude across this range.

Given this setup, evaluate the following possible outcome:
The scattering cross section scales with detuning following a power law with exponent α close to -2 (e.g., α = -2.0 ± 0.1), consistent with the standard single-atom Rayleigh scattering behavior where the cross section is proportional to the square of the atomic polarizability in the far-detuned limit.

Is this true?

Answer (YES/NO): YES